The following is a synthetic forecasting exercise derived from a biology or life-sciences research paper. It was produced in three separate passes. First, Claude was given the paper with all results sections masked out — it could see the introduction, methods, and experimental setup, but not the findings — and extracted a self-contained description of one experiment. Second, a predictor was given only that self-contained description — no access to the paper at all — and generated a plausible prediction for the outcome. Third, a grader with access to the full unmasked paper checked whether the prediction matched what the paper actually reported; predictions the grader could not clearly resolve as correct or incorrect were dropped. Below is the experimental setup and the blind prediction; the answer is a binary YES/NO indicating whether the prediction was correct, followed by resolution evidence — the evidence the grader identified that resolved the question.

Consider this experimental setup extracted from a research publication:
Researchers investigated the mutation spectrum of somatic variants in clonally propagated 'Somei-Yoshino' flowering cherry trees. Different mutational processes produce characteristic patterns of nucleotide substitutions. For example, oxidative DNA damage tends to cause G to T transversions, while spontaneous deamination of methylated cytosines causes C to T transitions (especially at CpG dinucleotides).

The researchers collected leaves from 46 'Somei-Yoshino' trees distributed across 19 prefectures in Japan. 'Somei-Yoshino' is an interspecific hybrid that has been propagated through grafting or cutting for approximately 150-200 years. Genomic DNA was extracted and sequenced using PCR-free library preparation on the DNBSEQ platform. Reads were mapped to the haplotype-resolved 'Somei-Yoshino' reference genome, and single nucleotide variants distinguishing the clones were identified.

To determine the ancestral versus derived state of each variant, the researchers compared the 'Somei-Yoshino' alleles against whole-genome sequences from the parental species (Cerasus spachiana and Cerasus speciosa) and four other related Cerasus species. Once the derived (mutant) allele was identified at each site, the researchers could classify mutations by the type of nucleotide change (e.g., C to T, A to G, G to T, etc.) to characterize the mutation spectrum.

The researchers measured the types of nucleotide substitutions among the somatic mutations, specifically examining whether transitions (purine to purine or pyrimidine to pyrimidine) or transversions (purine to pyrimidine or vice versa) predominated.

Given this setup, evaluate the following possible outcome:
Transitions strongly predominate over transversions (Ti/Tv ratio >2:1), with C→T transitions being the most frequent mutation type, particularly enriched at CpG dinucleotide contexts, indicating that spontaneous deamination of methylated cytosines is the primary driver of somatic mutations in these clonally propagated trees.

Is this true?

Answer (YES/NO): NO